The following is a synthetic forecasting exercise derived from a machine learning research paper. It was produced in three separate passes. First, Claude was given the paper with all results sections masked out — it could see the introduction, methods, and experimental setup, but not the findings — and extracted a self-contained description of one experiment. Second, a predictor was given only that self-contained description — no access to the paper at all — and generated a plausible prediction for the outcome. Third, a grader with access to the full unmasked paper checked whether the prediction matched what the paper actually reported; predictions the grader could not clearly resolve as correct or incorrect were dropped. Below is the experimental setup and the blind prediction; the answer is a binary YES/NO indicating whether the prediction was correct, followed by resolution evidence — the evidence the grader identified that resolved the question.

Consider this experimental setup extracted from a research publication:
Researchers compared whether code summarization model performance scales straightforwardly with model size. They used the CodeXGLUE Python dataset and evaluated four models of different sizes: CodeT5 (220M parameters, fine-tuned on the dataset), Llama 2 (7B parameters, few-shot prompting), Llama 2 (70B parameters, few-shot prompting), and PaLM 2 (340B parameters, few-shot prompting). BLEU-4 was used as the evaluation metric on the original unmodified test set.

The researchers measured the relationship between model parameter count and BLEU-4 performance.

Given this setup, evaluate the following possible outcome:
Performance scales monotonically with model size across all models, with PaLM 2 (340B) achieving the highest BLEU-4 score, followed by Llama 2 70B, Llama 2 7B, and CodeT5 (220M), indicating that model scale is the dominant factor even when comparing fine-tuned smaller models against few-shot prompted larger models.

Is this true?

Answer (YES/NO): NO